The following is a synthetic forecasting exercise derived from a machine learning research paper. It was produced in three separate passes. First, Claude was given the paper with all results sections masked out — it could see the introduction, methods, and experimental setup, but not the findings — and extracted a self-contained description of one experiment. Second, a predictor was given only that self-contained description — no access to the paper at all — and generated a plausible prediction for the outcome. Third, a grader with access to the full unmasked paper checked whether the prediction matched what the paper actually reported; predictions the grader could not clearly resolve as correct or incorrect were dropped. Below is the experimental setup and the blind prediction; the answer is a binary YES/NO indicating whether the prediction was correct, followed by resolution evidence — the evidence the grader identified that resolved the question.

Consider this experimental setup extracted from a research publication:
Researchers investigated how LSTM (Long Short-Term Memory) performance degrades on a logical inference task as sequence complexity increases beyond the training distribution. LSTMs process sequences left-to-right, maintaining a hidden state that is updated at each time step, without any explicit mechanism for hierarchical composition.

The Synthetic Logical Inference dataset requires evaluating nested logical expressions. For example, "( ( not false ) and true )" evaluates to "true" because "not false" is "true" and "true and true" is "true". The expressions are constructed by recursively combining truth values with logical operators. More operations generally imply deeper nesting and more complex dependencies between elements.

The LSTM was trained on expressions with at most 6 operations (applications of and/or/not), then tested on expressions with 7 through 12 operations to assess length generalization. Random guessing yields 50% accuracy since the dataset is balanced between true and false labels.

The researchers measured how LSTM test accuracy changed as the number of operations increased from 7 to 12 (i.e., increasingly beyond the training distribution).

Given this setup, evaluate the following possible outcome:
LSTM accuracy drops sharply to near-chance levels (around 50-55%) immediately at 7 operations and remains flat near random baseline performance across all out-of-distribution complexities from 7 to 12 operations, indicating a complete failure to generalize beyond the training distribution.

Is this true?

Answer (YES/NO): NO